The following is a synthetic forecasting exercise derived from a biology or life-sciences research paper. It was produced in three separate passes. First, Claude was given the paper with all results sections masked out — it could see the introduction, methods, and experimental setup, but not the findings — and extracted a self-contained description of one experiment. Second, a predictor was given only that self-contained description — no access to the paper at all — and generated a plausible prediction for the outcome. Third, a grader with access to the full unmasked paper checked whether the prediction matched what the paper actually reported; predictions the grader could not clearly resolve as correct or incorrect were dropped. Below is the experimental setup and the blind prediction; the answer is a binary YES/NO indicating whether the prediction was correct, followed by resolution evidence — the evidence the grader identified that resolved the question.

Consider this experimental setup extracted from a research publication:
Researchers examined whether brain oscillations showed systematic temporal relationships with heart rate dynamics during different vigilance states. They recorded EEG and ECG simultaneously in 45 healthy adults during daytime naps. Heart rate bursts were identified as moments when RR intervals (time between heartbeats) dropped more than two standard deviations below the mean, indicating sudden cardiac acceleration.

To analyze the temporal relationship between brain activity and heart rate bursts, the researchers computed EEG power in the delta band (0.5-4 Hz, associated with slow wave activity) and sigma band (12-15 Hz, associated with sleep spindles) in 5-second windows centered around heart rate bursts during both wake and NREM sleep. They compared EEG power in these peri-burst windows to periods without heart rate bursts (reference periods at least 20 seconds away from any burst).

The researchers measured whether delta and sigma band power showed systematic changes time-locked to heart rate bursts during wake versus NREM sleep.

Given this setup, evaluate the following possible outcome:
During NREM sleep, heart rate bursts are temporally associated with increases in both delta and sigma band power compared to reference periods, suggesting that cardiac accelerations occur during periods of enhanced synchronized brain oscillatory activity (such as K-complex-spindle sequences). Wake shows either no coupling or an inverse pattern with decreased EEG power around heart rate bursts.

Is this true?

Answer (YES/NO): YES